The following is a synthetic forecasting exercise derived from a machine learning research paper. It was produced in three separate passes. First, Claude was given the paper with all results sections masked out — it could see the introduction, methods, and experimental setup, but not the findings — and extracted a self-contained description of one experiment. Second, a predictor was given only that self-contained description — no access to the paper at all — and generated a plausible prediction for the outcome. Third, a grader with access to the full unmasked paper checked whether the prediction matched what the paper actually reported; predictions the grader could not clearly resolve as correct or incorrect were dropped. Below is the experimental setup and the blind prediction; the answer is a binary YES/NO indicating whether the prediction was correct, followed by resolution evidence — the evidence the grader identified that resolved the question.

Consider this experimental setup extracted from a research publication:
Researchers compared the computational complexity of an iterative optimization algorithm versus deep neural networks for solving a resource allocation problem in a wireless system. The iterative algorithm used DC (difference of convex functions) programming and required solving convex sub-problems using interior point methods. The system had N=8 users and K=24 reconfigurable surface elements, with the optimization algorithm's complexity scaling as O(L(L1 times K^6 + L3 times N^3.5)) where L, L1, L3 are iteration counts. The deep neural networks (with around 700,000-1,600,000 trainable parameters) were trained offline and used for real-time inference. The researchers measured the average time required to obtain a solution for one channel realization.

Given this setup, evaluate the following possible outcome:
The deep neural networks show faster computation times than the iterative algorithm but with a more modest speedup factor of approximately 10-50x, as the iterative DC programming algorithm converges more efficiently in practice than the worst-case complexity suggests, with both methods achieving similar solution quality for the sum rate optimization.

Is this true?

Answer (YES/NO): NO